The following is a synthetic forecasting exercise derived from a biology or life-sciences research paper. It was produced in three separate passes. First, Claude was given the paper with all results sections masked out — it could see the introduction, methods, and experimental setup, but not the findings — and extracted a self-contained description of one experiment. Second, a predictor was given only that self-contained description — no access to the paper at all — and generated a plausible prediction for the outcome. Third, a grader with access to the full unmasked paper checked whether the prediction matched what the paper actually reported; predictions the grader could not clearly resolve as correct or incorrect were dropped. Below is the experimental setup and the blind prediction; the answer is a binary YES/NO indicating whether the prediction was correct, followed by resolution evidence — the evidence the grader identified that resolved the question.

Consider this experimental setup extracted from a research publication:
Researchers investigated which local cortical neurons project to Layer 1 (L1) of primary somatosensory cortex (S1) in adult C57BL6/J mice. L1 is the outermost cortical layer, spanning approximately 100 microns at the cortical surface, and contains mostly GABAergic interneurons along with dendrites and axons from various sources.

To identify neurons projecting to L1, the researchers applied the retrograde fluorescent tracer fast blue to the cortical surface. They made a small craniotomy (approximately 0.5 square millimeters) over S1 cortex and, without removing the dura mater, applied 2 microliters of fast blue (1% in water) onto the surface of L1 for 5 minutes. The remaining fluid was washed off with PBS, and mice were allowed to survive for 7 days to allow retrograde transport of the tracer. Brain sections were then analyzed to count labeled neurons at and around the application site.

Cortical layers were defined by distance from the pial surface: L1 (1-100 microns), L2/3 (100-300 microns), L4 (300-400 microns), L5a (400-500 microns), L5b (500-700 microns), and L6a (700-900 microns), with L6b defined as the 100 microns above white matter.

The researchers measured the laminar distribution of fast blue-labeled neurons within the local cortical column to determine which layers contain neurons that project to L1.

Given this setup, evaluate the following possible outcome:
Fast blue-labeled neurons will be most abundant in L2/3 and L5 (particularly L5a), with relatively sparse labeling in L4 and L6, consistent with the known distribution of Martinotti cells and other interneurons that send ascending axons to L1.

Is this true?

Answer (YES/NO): NO